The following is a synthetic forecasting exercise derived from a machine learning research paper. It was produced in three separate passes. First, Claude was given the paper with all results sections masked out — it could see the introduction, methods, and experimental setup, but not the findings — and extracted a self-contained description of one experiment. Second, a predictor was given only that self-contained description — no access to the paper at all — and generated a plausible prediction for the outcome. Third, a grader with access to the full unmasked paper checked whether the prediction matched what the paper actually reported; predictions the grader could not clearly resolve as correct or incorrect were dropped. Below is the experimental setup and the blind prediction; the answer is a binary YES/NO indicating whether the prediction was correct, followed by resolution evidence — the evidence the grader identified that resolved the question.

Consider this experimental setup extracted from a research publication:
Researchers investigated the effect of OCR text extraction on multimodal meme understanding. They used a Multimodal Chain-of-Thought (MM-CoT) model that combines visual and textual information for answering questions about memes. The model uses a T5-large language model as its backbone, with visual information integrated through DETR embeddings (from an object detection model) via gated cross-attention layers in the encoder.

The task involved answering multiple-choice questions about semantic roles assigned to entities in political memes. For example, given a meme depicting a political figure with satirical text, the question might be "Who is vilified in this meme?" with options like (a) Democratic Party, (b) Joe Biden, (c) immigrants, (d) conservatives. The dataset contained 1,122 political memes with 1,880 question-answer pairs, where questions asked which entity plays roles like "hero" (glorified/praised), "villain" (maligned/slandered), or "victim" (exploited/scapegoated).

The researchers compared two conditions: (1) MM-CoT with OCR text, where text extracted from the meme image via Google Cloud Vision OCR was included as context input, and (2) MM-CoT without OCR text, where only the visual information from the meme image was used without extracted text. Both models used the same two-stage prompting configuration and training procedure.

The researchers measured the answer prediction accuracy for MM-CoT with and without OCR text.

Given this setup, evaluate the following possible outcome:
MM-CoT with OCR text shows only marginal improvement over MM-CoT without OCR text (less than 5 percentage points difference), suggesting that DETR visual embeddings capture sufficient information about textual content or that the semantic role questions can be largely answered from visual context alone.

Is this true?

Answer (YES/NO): NO